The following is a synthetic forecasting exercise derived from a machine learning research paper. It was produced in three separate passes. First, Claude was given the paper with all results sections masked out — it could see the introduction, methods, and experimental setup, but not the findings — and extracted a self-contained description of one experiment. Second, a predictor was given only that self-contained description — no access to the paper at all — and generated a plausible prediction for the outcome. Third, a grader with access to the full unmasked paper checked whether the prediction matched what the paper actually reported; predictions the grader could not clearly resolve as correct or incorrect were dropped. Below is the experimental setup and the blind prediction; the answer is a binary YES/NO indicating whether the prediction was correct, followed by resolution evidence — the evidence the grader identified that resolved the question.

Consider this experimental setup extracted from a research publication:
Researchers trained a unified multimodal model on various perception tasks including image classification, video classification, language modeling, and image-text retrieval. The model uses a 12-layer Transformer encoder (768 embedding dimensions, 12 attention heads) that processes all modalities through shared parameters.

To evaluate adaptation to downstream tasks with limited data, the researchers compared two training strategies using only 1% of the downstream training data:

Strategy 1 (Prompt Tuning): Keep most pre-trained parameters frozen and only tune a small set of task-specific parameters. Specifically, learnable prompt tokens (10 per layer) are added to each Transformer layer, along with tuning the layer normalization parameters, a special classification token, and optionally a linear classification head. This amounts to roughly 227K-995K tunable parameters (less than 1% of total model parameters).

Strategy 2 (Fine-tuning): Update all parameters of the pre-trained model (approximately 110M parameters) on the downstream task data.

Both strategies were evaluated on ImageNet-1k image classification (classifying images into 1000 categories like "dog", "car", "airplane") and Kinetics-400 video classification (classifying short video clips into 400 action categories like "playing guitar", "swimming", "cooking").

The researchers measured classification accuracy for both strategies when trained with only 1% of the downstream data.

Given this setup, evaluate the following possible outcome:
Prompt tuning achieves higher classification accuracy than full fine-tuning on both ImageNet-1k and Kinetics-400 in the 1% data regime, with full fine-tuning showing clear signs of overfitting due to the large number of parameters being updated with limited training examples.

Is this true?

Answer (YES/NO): NO